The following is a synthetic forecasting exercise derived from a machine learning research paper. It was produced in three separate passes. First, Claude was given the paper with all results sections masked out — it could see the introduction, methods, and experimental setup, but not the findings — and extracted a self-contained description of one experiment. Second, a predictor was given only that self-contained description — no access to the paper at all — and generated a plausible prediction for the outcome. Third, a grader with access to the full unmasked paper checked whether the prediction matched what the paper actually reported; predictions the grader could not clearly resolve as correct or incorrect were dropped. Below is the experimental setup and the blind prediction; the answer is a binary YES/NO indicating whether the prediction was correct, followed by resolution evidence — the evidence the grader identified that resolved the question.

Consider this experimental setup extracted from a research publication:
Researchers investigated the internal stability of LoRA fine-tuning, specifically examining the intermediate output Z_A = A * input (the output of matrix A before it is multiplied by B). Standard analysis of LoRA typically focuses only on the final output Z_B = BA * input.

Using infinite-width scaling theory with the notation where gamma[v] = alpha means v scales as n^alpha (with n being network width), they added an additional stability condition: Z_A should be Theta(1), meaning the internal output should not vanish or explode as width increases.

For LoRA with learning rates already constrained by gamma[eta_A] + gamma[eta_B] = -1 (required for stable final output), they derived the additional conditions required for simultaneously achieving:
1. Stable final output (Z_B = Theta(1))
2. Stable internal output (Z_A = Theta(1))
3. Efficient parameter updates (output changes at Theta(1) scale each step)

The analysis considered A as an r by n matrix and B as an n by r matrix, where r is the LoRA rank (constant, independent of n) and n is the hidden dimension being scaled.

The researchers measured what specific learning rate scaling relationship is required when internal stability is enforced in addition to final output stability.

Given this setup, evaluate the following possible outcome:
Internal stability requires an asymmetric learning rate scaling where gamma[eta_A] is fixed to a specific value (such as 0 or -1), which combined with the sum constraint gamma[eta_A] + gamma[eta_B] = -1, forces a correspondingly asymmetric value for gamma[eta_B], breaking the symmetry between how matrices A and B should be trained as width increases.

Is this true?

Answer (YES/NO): YES